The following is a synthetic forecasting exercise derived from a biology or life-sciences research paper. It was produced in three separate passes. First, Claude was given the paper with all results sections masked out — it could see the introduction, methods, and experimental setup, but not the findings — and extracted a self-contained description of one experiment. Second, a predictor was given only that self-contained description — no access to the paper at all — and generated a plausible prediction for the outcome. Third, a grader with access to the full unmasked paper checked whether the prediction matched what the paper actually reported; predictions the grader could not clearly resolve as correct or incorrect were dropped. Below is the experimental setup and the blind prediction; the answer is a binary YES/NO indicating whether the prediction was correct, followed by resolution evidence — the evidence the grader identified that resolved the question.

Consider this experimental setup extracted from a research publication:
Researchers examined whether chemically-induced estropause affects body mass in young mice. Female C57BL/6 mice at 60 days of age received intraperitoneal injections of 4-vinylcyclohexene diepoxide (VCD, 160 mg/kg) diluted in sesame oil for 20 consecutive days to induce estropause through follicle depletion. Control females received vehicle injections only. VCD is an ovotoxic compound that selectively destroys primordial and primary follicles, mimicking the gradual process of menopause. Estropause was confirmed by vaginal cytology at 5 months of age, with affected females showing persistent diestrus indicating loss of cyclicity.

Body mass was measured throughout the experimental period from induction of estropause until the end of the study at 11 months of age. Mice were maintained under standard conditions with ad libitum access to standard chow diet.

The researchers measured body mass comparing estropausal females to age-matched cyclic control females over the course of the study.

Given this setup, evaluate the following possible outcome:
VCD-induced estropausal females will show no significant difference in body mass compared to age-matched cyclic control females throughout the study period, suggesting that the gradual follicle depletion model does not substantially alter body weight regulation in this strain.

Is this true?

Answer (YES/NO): NO